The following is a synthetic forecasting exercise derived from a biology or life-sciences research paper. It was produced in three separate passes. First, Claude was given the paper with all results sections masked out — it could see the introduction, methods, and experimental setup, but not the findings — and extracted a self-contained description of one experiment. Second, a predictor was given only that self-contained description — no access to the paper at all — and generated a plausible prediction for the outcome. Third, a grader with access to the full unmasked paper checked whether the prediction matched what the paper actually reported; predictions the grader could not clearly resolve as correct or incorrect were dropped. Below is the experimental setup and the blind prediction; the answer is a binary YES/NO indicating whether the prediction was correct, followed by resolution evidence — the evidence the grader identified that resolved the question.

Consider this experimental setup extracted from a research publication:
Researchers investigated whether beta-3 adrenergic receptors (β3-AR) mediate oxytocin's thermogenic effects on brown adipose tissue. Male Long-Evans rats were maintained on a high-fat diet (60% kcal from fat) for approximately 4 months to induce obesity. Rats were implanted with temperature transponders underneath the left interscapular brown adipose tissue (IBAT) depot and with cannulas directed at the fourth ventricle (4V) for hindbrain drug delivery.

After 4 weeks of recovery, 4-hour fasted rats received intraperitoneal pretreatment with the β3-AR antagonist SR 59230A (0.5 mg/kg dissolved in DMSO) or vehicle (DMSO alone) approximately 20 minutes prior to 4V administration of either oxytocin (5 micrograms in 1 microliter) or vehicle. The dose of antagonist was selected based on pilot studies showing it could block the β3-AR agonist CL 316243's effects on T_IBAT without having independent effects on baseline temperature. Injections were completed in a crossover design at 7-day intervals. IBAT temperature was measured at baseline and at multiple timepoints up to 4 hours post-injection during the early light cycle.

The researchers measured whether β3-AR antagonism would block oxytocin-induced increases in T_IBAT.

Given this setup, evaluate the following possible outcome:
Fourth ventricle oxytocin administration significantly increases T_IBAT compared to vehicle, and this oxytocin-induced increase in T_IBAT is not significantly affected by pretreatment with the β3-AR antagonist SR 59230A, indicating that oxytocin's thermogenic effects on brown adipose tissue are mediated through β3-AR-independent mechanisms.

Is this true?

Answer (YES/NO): YES